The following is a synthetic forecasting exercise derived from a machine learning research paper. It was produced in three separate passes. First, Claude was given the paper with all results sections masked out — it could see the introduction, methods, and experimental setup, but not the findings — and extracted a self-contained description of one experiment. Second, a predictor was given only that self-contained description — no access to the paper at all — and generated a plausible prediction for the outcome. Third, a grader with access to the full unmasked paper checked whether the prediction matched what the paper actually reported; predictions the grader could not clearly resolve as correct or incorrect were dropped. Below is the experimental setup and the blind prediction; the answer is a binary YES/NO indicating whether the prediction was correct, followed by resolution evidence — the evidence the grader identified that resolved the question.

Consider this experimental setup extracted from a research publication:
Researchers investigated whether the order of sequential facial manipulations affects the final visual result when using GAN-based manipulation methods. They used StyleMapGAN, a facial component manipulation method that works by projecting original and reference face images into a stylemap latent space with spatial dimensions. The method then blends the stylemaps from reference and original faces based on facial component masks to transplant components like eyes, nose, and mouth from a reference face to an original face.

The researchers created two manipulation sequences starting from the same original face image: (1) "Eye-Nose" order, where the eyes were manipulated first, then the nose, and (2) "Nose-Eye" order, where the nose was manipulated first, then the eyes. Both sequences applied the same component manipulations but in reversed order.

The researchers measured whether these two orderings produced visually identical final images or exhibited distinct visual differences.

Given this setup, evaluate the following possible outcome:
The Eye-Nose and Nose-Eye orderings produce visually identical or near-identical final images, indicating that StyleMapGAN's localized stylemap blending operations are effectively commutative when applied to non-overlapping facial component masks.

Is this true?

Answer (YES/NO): NO